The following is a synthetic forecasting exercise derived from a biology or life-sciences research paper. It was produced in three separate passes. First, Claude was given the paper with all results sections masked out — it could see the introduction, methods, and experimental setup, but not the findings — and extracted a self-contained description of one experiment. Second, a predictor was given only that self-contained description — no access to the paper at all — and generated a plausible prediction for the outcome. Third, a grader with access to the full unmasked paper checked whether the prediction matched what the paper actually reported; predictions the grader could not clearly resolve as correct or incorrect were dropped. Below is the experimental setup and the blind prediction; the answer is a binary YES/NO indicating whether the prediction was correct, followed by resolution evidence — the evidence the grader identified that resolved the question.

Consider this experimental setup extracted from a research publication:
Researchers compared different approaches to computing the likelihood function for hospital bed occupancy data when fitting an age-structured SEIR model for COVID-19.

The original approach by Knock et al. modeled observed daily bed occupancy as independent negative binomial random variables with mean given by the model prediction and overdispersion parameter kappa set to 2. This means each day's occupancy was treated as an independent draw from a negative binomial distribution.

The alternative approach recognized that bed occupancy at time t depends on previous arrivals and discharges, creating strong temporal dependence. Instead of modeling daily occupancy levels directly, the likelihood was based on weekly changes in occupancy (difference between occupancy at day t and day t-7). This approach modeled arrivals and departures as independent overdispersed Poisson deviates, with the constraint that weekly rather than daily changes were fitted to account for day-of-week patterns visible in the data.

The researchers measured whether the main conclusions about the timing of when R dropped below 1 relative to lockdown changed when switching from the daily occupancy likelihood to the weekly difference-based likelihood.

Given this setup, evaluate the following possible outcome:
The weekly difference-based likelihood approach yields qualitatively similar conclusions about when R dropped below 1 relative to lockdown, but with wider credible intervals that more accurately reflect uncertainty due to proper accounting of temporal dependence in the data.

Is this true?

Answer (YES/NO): NO